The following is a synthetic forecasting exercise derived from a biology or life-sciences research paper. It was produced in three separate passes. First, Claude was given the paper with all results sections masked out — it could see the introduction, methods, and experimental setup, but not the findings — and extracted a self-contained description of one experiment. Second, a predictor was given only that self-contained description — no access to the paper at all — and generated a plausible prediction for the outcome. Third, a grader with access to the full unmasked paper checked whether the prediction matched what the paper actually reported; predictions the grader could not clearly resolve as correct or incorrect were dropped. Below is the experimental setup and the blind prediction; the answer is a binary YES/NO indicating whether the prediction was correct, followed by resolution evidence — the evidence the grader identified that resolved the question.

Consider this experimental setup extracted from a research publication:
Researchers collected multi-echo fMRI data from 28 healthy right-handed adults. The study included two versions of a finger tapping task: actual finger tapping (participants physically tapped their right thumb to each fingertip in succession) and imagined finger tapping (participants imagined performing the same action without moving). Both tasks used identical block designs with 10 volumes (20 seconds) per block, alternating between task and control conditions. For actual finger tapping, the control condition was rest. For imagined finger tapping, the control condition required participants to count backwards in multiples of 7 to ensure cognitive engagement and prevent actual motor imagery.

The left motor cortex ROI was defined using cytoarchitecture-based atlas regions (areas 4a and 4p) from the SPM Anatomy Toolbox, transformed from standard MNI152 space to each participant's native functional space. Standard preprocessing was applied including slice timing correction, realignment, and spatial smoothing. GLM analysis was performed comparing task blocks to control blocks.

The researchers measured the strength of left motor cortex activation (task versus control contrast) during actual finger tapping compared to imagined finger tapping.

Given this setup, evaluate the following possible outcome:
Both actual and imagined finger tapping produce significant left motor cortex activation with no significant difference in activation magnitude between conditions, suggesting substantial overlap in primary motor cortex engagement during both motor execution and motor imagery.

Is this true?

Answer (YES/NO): NO